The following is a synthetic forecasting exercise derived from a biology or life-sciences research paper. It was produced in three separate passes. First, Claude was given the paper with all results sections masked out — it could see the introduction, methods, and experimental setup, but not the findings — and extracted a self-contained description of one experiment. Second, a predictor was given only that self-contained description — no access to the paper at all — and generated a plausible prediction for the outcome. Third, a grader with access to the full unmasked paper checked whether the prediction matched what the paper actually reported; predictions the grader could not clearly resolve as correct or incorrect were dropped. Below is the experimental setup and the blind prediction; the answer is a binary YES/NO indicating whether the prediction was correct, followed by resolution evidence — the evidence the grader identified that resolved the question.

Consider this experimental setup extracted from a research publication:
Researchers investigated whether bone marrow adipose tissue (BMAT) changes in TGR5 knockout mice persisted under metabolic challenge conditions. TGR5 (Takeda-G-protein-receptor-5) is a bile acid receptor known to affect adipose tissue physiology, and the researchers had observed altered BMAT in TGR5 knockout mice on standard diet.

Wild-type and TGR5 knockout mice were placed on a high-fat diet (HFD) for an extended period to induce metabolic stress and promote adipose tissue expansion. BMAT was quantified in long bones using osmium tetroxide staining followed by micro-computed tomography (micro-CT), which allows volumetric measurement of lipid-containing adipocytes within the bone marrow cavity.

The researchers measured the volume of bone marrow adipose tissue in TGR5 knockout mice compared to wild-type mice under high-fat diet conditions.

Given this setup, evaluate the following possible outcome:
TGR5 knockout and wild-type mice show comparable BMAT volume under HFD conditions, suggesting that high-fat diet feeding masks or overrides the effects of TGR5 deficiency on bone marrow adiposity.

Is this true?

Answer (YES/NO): NO